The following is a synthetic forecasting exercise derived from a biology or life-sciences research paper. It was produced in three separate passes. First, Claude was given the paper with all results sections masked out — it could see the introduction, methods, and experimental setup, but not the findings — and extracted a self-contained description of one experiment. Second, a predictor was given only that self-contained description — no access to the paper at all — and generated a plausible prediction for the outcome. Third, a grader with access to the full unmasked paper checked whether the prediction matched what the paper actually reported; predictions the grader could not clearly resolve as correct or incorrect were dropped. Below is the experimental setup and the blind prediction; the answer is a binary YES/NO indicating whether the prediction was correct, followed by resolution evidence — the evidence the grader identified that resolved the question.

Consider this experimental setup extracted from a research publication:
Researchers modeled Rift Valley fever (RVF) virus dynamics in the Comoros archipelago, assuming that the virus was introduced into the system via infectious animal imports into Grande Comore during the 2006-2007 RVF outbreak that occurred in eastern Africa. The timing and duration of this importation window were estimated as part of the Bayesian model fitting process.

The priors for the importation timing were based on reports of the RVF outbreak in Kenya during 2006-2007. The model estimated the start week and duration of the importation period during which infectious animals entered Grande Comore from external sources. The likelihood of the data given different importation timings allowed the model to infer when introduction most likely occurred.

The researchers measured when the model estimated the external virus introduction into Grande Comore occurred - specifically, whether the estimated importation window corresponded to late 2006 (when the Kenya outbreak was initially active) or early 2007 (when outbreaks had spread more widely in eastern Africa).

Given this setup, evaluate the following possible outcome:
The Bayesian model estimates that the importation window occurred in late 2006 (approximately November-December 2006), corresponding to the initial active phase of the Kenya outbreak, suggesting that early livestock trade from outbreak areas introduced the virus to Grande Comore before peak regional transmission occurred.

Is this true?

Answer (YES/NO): NO